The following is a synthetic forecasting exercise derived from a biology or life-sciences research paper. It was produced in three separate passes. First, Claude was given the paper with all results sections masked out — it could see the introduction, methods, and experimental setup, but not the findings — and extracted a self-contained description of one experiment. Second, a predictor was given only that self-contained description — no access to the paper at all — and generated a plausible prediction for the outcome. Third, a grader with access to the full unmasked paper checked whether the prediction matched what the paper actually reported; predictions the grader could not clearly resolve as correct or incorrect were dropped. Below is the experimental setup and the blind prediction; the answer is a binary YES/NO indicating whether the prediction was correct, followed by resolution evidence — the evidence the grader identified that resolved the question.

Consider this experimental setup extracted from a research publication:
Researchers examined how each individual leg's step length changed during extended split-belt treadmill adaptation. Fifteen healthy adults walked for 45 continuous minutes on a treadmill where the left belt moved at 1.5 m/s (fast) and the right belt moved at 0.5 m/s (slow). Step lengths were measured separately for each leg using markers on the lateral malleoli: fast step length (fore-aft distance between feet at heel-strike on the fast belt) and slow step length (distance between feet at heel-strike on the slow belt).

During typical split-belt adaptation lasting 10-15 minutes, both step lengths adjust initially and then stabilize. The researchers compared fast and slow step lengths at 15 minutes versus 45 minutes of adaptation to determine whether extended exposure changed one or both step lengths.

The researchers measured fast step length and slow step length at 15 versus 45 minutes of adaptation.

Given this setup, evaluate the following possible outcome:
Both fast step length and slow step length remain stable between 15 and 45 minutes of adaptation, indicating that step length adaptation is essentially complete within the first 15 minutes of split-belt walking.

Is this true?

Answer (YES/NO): NO